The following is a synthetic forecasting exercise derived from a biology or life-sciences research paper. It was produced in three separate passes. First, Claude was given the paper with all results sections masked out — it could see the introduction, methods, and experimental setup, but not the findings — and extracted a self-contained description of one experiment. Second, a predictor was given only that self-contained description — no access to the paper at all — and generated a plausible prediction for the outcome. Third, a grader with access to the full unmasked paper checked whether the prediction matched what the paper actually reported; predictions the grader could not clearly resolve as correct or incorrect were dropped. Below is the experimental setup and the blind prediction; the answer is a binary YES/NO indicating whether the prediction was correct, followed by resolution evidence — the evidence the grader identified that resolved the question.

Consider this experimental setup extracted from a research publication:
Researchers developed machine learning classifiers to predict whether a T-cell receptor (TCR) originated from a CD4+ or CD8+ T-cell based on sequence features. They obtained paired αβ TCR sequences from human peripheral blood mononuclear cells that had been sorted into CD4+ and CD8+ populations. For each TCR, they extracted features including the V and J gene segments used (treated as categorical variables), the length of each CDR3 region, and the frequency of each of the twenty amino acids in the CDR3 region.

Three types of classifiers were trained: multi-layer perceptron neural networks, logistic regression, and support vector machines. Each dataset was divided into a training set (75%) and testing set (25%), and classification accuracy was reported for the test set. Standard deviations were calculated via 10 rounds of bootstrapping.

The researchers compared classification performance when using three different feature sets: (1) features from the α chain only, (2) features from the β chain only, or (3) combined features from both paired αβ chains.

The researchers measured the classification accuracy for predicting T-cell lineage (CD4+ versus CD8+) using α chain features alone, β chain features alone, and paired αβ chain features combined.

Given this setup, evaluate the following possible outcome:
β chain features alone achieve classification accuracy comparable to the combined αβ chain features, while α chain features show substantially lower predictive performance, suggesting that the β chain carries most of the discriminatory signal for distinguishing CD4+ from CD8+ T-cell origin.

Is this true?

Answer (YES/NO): NO